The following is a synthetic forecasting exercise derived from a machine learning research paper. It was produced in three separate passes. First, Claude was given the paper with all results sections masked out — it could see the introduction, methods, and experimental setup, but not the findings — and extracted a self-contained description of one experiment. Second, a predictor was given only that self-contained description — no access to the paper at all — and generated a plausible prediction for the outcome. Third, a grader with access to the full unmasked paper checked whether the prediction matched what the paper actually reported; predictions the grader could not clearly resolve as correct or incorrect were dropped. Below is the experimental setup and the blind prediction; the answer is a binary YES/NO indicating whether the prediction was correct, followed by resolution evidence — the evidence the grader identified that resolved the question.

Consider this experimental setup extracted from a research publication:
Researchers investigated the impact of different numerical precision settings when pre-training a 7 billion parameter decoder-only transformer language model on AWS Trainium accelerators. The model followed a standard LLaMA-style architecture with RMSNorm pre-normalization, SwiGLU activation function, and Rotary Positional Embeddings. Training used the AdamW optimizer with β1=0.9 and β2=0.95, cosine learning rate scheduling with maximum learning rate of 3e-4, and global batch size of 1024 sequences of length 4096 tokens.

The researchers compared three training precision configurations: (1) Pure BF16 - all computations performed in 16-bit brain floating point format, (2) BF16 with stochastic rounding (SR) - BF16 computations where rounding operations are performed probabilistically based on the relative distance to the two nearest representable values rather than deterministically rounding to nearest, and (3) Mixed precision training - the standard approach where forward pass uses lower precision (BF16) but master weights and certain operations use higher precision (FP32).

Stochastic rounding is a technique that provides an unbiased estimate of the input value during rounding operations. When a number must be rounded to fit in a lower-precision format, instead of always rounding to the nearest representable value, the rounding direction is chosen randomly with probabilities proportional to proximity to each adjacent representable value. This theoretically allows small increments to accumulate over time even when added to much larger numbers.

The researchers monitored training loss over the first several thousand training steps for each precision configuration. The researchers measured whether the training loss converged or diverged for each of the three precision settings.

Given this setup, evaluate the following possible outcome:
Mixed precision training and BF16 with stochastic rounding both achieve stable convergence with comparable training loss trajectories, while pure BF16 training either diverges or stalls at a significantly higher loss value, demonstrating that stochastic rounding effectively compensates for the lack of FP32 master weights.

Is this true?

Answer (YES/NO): YES